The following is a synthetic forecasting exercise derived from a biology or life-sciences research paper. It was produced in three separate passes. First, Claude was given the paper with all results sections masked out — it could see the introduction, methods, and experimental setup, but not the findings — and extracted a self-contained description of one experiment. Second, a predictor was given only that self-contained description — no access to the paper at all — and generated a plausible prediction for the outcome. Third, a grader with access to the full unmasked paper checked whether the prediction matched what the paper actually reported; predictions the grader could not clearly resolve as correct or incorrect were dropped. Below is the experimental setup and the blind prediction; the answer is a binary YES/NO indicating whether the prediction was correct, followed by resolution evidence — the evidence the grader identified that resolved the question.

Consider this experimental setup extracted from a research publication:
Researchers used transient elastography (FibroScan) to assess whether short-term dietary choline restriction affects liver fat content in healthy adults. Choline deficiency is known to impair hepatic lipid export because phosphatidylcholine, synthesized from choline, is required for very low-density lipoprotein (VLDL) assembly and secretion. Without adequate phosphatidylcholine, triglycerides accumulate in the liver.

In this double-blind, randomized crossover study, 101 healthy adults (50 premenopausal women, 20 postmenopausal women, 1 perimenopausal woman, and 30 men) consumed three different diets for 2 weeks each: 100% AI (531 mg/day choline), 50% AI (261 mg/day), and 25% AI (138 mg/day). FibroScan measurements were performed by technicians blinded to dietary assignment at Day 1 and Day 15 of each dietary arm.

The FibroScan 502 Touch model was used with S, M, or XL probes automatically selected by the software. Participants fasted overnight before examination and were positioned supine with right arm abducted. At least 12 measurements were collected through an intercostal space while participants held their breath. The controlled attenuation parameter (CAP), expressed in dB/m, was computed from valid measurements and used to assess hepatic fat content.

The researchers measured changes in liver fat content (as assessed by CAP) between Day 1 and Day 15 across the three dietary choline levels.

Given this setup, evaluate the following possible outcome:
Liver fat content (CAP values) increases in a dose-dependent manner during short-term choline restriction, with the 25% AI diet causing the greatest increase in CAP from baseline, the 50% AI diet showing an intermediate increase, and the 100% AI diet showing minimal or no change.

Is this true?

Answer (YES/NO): NO